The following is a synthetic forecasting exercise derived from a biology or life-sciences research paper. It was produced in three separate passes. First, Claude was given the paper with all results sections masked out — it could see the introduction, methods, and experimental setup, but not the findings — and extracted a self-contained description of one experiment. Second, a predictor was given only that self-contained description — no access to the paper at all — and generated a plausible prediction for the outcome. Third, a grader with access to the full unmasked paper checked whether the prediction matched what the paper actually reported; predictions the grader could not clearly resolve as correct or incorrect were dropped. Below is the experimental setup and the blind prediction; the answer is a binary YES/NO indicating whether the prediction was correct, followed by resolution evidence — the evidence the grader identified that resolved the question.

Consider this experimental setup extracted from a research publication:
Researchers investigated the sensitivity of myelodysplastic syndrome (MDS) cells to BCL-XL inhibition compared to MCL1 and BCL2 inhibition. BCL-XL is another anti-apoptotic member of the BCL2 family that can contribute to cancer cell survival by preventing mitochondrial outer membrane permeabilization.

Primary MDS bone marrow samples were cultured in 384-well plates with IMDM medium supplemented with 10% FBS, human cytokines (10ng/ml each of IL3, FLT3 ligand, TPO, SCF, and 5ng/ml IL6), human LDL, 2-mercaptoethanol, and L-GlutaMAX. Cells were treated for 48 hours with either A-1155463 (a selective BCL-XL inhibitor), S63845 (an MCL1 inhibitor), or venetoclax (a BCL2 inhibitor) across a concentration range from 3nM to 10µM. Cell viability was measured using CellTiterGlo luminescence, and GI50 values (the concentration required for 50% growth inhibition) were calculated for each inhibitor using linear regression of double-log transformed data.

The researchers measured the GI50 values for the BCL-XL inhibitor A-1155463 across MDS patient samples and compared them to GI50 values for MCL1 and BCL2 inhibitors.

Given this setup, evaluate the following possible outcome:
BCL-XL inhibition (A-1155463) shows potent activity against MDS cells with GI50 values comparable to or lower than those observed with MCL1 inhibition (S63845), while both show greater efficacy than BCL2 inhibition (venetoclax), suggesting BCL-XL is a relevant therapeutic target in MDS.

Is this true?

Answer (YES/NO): NO